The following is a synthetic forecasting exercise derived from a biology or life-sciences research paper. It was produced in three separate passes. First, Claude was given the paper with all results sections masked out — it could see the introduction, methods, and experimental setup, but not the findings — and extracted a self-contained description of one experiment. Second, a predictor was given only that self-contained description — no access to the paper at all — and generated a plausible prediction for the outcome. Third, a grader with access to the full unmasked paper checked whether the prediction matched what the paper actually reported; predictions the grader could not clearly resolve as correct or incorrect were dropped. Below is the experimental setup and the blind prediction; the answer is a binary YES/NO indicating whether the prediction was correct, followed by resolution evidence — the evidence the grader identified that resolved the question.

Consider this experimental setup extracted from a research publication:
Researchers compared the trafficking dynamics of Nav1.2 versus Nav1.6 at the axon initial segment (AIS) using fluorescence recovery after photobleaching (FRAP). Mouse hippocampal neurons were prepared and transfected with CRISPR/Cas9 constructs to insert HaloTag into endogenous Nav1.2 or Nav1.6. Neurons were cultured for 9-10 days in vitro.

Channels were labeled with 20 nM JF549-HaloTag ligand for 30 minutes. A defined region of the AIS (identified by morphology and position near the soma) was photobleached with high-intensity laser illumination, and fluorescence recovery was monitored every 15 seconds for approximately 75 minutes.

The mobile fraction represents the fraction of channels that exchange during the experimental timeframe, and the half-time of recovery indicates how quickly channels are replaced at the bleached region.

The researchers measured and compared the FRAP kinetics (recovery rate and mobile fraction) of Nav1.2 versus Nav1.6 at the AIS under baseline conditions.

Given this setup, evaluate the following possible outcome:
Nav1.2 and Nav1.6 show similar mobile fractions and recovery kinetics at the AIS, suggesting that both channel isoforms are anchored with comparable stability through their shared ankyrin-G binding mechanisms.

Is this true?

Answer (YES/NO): YES